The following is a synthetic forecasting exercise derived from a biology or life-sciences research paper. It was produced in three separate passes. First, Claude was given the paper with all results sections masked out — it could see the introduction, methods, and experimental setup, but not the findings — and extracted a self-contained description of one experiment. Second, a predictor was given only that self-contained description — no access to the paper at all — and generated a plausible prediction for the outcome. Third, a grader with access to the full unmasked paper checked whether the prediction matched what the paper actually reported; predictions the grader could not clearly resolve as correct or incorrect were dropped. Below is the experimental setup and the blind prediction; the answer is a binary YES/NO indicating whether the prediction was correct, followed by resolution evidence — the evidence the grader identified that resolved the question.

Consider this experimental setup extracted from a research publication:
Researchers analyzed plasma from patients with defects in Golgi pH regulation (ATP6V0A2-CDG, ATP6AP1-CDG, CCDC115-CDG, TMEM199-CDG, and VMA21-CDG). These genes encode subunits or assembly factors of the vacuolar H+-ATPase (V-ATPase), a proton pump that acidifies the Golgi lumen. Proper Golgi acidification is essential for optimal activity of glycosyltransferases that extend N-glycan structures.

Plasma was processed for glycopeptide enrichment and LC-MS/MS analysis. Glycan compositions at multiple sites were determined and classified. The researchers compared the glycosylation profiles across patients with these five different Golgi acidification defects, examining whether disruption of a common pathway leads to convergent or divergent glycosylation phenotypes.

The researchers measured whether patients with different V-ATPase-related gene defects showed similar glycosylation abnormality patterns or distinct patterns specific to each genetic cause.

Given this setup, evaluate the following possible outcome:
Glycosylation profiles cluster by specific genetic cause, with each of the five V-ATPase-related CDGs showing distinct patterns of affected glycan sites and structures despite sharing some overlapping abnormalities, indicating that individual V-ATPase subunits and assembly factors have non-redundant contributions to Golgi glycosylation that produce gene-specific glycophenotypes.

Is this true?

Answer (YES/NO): NO